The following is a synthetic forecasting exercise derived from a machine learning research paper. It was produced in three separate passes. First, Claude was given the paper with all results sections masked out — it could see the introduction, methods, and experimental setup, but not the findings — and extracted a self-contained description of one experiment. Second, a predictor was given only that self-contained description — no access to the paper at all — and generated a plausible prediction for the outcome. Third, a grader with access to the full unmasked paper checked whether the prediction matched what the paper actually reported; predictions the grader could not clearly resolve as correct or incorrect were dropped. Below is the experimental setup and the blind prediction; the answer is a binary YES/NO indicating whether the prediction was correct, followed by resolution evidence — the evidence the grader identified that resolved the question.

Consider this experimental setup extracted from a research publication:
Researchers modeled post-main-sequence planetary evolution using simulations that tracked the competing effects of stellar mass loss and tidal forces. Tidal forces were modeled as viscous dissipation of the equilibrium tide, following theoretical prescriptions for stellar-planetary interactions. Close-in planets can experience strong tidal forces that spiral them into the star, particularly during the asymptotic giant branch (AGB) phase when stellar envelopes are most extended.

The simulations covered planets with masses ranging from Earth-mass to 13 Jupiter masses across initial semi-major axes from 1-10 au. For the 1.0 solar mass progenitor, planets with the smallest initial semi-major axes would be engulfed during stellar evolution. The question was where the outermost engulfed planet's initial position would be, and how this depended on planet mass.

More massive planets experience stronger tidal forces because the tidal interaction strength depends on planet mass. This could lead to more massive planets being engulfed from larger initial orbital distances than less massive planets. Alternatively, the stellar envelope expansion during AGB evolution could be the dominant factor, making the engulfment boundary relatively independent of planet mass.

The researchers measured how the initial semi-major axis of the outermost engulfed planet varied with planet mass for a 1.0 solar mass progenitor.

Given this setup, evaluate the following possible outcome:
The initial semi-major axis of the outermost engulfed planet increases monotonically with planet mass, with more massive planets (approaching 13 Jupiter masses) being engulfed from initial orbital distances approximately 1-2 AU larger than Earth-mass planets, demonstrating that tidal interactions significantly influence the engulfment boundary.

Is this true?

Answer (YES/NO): NO